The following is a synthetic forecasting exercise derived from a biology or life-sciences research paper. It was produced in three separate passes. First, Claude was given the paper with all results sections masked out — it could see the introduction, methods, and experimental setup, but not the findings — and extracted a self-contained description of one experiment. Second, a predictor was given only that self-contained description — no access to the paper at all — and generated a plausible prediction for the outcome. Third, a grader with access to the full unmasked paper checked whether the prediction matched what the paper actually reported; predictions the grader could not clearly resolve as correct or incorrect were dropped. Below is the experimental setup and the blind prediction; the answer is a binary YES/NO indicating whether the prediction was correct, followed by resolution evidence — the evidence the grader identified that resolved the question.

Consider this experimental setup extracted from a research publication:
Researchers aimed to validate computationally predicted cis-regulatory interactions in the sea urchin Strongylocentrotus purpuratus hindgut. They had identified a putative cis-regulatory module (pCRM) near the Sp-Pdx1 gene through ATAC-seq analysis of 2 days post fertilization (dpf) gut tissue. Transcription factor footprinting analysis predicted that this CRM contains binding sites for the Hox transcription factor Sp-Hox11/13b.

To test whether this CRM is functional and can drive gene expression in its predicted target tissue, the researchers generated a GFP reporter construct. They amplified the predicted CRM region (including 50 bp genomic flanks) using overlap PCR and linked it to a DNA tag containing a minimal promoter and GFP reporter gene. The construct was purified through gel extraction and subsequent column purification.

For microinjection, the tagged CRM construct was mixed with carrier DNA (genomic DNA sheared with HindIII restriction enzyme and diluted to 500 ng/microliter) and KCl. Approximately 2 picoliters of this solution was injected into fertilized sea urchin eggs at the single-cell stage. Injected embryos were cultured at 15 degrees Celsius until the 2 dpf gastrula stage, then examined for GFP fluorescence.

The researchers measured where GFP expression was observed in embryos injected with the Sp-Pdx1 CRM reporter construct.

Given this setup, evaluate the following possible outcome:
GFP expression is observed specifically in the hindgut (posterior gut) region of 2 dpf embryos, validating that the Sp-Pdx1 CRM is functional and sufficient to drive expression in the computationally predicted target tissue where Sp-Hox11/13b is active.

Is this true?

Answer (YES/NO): NO